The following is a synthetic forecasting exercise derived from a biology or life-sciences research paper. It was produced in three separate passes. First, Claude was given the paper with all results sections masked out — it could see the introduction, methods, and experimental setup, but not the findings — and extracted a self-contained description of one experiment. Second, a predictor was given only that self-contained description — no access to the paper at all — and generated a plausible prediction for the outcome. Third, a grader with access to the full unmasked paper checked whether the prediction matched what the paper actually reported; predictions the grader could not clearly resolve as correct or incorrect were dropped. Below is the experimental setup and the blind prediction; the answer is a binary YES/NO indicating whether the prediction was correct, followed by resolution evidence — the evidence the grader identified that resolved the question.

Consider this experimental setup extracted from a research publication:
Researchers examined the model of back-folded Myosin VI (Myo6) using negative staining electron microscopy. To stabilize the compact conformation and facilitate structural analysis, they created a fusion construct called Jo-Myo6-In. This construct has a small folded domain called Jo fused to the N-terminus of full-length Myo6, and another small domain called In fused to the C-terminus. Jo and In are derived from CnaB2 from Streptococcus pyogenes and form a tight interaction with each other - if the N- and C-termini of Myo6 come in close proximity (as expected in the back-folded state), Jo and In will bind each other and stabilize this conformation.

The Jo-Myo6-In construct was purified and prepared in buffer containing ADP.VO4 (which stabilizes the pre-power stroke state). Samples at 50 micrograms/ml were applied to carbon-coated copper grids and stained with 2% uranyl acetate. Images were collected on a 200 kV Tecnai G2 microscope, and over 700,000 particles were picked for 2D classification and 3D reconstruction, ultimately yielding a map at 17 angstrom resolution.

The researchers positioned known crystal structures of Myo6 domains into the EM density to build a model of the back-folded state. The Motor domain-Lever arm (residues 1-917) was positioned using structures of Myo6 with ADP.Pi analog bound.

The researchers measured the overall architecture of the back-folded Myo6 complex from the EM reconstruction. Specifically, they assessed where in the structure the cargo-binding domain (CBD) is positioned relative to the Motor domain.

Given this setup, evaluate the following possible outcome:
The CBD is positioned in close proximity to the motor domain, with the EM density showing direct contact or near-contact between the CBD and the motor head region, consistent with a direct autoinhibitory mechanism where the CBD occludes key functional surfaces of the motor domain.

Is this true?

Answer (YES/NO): NO